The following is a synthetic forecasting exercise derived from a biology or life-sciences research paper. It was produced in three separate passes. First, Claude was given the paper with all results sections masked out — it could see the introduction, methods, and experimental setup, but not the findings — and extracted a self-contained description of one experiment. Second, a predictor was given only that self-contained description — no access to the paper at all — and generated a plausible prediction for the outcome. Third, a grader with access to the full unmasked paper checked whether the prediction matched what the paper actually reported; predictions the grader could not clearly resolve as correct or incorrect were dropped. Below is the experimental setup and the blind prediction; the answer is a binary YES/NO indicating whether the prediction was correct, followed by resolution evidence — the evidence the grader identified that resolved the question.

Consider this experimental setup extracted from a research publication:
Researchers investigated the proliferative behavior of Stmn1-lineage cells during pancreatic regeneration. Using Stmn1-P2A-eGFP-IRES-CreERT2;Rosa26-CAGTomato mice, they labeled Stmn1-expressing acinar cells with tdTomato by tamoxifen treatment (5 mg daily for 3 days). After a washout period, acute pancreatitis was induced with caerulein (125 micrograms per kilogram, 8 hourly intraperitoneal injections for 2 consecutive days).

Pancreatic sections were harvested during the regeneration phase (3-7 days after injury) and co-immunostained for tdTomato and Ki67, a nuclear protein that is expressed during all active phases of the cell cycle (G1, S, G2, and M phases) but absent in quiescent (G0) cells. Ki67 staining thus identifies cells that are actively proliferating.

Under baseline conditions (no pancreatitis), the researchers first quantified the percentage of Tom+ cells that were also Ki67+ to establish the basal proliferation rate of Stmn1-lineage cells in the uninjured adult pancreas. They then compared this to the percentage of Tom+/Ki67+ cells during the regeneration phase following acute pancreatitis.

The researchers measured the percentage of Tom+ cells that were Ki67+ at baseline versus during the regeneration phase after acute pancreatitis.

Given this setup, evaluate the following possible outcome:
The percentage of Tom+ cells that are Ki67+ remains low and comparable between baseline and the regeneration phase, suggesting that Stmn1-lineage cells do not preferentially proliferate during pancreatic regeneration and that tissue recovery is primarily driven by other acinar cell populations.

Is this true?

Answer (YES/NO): NO